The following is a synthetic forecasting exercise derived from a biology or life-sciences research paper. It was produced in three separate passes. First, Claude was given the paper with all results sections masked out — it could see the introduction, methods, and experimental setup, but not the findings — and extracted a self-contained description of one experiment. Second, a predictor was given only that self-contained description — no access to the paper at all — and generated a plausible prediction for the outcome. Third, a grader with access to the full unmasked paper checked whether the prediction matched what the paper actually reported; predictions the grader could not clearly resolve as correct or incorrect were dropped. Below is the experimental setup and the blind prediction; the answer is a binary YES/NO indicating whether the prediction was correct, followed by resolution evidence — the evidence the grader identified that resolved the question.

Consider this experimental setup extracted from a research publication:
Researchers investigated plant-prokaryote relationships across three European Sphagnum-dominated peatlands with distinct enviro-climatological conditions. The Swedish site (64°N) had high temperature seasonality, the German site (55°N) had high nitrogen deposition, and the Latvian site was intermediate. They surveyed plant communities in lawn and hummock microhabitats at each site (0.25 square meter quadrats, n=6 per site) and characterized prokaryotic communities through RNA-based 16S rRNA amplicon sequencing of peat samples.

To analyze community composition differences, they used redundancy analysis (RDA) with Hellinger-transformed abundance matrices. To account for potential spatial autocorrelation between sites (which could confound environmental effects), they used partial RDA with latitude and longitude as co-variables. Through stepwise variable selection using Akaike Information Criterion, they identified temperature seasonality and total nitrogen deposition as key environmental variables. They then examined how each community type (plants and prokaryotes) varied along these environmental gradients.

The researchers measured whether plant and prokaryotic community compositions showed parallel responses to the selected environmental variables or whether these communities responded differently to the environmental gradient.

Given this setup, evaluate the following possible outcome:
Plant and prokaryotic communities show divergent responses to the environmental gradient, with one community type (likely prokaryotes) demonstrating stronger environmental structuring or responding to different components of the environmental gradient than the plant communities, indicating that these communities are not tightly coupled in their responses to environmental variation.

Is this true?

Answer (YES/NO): NO